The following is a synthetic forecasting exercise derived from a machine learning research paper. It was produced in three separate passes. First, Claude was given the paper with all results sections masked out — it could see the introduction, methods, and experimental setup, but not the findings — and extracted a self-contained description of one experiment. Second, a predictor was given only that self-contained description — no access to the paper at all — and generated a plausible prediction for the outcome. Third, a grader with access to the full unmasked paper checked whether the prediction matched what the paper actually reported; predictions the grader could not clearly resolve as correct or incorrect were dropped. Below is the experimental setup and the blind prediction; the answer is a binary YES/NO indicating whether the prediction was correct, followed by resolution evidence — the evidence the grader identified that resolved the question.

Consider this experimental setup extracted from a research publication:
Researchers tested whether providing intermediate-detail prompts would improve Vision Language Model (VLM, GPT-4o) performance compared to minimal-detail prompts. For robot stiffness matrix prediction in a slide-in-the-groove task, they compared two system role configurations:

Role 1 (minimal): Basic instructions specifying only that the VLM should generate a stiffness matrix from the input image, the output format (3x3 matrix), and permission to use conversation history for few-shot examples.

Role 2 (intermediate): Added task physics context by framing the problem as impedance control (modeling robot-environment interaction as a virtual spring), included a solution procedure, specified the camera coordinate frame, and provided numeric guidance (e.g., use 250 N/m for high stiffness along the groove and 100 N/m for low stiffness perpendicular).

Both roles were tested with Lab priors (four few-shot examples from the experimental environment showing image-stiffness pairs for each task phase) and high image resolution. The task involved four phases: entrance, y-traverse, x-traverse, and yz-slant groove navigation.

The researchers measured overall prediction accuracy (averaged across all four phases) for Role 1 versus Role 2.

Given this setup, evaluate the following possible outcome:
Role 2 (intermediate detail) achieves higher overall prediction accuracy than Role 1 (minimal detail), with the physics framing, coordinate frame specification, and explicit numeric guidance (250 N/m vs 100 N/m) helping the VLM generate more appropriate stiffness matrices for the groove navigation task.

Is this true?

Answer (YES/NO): NO